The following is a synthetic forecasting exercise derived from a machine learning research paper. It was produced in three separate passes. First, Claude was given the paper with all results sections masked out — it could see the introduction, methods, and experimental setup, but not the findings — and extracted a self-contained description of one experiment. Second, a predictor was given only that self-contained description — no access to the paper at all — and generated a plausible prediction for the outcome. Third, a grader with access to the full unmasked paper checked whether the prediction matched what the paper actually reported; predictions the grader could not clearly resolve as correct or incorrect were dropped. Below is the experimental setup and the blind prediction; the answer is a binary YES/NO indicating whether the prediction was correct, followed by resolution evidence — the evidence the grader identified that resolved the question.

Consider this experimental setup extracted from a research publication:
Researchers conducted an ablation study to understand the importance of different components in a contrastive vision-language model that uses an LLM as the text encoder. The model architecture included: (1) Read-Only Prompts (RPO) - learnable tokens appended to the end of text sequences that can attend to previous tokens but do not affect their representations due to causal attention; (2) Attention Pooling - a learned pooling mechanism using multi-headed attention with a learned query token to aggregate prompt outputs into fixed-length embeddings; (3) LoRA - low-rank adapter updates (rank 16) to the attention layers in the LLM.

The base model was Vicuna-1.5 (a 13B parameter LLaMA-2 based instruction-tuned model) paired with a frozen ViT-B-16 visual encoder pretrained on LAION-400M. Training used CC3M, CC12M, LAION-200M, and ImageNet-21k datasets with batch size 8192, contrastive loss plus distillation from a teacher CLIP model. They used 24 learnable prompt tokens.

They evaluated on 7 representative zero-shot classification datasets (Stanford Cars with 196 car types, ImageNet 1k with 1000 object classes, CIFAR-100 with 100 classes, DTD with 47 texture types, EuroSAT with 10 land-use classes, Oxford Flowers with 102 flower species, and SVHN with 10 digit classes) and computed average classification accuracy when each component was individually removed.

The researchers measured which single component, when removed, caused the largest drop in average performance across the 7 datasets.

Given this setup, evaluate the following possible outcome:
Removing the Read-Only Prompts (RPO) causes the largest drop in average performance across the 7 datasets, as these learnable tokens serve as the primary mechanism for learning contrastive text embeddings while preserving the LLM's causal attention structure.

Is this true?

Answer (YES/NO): YES